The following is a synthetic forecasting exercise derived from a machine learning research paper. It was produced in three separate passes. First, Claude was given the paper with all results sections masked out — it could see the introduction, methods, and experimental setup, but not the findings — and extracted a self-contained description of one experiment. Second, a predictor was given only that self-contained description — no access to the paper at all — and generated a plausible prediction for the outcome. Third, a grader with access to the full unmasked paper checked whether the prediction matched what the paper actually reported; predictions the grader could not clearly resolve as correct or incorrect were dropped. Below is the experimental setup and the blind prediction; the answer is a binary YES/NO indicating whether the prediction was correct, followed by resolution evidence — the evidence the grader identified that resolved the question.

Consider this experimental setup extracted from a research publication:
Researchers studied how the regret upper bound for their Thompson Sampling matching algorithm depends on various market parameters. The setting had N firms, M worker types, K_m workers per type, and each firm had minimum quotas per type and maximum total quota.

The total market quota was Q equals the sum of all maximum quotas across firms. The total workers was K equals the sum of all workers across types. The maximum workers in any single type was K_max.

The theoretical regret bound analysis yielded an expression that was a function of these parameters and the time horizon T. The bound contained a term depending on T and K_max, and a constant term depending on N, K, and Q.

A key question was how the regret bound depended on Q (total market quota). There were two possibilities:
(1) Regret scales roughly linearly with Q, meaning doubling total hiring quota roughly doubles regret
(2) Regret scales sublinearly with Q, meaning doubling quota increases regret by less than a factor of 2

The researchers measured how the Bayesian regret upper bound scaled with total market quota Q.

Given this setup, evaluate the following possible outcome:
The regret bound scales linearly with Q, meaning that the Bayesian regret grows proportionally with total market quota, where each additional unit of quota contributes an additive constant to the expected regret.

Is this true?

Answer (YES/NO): YES